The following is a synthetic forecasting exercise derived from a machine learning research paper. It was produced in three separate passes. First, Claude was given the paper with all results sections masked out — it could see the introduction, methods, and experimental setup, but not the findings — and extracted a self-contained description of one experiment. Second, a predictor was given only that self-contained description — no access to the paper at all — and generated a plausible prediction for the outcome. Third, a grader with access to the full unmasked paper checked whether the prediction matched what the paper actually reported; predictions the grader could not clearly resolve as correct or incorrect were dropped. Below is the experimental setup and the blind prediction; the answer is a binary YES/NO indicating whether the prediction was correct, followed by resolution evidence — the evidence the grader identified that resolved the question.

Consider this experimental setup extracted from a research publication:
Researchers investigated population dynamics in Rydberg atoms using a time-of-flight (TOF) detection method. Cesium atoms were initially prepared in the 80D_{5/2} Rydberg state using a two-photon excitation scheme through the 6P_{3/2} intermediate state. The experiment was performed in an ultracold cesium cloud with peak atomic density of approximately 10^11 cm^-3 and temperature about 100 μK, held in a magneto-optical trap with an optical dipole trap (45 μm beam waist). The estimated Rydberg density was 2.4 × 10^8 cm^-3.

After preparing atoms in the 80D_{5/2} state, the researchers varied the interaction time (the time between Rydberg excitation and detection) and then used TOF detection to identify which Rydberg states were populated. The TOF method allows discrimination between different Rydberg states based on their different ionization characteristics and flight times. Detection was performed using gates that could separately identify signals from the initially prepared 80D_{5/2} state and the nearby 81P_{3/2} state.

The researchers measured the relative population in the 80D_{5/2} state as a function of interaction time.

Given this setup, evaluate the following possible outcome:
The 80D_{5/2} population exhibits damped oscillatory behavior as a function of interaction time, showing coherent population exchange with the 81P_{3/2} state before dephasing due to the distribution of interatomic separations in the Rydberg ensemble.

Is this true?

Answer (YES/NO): NO